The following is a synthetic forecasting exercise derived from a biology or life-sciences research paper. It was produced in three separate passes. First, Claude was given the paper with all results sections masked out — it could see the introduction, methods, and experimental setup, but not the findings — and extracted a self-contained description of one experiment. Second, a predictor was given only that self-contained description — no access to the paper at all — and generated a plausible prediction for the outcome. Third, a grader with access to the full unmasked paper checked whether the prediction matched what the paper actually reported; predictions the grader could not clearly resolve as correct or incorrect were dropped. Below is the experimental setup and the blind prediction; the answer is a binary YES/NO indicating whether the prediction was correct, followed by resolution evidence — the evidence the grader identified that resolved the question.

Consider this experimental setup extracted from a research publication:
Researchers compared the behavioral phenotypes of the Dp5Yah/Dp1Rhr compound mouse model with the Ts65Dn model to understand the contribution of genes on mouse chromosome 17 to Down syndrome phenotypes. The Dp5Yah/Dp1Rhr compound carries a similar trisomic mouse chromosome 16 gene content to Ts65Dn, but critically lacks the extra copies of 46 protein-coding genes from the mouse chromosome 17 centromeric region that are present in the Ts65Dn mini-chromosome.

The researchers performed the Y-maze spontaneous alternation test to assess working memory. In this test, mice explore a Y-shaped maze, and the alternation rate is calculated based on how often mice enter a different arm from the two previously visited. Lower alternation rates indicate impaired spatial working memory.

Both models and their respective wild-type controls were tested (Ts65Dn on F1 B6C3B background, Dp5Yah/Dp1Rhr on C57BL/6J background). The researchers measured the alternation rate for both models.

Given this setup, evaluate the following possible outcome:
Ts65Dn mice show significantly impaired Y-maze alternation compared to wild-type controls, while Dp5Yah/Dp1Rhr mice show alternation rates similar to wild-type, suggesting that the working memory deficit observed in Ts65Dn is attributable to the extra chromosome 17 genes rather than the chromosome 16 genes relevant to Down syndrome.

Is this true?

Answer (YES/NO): NO